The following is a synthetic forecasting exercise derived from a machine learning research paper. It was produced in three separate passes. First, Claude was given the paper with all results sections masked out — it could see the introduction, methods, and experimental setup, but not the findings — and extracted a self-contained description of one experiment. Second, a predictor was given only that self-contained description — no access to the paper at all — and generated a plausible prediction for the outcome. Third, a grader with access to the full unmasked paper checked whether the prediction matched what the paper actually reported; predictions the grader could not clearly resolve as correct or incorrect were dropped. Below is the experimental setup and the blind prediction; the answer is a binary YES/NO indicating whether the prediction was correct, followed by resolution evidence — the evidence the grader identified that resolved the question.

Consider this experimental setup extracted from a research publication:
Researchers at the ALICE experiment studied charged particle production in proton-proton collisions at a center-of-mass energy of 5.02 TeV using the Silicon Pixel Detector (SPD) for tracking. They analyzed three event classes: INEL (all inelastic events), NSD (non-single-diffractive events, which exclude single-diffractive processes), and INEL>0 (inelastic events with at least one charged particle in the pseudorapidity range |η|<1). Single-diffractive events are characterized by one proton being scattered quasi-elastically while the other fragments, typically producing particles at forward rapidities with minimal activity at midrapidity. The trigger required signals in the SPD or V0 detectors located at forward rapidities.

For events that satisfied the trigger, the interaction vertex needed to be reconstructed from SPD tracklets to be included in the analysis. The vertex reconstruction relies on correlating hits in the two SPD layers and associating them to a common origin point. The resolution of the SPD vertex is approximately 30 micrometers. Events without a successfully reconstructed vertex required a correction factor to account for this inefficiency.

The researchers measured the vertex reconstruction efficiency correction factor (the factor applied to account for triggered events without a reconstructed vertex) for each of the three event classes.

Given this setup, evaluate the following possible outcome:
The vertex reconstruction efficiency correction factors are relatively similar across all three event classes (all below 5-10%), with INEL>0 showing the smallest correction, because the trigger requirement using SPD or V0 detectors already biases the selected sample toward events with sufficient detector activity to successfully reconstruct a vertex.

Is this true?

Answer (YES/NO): NO